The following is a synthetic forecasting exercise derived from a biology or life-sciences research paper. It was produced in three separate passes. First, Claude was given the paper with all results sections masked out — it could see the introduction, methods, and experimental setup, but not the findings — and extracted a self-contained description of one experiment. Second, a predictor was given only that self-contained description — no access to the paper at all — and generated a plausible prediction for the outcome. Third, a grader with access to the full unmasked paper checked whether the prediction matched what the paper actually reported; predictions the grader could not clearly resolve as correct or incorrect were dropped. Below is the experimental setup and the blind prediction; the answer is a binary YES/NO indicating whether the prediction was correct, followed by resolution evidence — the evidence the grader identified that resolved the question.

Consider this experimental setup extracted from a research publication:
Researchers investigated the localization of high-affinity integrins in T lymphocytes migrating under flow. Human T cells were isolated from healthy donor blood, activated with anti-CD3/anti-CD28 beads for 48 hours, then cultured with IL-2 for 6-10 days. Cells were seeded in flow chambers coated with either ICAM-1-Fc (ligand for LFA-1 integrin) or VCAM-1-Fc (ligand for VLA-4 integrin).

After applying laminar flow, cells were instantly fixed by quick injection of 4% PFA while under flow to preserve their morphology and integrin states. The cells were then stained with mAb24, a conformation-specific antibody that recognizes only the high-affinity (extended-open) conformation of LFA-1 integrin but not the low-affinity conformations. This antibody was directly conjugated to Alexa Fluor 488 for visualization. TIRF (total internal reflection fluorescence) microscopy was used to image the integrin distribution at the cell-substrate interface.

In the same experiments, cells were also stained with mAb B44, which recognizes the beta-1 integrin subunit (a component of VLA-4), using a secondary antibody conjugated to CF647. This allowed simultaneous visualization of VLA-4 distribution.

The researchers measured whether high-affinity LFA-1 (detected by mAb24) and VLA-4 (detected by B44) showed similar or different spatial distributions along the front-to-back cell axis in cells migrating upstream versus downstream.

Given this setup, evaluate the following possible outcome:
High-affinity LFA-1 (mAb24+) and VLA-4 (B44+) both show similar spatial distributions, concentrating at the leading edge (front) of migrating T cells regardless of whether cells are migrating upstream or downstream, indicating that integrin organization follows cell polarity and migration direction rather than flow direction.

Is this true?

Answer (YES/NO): NO